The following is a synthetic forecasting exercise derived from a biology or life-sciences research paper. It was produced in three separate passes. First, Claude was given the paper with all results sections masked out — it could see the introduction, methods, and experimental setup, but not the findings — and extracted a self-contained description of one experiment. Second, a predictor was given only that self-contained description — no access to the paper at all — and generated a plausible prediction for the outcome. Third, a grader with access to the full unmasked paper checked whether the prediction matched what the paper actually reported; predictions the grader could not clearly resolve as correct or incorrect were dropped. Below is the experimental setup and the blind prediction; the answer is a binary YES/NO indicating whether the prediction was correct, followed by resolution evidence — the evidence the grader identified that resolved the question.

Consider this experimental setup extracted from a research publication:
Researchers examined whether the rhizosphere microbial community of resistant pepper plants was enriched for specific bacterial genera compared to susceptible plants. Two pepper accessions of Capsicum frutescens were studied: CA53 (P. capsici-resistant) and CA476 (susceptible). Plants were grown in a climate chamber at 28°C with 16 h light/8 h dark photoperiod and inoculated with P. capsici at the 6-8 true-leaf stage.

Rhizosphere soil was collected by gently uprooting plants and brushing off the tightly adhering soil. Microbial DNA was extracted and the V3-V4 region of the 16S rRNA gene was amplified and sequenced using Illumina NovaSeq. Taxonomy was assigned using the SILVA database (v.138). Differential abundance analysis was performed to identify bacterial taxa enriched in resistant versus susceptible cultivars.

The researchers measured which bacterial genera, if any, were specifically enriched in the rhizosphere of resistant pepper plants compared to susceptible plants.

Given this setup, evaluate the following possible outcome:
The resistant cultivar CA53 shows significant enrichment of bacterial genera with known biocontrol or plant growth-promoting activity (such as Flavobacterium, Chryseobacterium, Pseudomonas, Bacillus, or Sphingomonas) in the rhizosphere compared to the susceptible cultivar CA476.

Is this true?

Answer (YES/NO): NO